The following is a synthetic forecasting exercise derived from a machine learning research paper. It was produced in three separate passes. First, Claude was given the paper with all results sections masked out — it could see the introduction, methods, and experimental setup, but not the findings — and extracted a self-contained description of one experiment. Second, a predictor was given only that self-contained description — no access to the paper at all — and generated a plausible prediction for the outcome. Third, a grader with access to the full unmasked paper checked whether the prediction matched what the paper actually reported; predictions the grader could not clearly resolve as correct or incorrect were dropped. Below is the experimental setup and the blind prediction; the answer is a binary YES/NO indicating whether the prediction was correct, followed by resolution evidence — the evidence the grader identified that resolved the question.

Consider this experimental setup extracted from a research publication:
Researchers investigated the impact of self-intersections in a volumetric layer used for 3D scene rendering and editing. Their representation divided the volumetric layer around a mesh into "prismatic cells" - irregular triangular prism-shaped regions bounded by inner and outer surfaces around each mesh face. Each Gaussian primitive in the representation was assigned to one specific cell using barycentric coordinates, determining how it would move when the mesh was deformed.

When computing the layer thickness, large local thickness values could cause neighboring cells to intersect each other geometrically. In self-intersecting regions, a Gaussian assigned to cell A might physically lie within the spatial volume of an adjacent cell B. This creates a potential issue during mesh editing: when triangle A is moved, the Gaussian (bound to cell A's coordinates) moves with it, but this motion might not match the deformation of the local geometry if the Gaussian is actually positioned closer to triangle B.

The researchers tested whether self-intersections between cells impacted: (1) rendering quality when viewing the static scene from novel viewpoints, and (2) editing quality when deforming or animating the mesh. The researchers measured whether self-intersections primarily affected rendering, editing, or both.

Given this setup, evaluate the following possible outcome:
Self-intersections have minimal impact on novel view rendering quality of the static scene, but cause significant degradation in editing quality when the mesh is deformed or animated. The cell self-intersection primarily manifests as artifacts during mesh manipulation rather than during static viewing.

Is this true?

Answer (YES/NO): YES